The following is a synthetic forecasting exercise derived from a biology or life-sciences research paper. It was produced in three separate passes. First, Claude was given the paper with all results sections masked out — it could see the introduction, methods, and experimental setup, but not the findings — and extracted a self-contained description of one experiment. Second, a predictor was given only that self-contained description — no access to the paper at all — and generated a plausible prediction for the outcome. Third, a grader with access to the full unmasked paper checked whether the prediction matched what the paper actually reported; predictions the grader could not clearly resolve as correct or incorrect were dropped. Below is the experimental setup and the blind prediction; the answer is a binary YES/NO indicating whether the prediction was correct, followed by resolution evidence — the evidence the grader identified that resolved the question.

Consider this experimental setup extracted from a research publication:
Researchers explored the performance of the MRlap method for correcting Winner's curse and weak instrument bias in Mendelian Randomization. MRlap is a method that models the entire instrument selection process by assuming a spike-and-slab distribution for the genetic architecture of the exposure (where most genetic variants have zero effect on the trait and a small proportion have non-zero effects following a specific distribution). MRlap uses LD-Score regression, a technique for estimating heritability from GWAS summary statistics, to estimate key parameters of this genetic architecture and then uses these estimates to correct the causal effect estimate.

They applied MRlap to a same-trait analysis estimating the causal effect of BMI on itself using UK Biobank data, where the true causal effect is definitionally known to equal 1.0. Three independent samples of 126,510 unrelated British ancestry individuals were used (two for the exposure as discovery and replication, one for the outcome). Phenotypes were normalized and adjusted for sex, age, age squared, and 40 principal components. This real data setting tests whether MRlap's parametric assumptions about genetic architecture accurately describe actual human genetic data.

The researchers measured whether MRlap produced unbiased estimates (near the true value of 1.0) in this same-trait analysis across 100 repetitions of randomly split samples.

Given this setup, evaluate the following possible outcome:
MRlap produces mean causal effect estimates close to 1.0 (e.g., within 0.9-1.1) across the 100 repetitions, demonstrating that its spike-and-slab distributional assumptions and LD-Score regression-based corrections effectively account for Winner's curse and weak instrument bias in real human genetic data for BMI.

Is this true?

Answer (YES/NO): NO